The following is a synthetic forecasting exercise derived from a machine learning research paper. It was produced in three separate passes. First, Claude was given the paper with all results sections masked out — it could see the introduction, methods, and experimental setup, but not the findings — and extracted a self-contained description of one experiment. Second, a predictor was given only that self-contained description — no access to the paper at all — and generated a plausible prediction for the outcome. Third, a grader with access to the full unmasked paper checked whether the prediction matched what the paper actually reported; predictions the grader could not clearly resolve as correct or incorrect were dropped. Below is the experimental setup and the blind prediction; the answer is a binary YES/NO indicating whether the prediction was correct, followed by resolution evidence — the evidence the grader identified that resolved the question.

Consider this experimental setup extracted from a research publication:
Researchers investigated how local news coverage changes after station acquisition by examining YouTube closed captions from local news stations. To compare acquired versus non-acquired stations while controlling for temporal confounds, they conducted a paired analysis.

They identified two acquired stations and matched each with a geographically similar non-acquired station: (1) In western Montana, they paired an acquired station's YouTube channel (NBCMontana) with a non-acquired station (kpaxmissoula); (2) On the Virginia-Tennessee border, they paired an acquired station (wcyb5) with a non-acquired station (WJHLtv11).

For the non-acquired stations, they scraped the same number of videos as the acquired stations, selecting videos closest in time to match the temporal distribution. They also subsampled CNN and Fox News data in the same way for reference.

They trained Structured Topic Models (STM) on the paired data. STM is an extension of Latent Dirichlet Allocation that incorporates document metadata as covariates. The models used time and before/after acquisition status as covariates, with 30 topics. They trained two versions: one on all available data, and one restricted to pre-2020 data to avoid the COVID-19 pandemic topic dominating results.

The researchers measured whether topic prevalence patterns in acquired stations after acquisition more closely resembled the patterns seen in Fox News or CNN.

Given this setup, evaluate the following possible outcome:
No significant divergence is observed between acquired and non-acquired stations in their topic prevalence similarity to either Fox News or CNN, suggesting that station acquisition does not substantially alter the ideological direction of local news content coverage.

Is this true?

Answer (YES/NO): NO